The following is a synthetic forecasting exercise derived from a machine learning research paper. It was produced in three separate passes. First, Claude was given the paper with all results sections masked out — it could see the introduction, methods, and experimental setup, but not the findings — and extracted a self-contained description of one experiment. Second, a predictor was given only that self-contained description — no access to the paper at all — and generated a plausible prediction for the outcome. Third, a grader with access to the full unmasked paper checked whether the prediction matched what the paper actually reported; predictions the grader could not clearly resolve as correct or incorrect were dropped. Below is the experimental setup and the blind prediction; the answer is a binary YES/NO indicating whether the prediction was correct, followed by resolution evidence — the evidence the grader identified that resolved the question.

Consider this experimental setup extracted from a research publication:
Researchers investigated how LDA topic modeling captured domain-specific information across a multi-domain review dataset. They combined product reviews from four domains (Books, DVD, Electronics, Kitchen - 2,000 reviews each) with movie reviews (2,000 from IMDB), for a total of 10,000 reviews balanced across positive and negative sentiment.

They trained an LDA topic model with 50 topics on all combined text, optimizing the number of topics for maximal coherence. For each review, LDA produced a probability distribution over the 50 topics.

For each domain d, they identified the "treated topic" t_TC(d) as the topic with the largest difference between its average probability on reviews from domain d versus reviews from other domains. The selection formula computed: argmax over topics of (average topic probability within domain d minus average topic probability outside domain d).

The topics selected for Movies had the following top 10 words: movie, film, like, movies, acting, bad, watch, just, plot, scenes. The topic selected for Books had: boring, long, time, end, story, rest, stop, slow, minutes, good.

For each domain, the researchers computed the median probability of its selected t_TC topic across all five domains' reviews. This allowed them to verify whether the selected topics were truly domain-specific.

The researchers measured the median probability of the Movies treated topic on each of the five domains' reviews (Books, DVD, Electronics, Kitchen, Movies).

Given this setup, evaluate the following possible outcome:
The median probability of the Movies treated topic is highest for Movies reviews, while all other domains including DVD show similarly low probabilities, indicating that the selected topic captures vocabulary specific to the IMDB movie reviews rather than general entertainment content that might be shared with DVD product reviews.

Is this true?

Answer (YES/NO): NO